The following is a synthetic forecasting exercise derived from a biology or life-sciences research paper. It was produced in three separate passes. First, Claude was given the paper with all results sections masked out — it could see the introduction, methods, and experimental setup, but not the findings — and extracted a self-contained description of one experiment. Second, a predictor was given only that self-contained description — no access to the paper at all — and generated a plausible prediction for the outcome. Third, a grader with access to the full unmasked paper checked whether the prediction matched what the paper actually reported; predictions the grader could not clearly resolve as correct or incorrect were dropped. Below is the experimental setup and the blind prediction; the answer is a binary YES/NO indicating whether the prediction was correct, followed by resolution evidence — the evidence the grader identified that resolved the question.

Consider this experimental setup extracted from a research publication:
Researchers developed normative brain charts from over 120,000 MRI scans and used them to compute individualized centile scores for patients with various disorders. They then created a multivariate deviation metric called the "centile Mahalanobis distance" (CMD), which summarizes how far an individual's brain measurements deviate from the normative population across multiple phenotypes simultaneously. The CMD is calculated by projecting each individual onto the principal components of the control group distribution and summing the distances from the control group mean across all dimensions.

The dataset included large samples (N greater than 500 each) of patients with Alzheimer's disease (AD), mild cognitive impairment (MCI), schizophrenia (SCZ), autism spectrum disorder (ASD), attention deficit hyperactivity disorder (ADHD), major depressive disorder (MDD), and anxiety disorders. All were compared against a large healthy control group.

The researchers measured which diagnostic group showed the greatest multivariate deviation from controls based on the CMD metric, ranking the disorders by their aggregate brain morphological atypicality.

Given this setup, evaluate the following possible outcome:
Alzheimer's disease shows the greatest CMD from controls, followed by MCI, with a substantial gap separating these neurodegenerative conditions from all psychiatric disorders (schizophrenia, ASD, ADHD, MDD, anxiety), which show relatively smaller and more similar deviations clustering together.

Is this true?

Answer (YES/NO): NO